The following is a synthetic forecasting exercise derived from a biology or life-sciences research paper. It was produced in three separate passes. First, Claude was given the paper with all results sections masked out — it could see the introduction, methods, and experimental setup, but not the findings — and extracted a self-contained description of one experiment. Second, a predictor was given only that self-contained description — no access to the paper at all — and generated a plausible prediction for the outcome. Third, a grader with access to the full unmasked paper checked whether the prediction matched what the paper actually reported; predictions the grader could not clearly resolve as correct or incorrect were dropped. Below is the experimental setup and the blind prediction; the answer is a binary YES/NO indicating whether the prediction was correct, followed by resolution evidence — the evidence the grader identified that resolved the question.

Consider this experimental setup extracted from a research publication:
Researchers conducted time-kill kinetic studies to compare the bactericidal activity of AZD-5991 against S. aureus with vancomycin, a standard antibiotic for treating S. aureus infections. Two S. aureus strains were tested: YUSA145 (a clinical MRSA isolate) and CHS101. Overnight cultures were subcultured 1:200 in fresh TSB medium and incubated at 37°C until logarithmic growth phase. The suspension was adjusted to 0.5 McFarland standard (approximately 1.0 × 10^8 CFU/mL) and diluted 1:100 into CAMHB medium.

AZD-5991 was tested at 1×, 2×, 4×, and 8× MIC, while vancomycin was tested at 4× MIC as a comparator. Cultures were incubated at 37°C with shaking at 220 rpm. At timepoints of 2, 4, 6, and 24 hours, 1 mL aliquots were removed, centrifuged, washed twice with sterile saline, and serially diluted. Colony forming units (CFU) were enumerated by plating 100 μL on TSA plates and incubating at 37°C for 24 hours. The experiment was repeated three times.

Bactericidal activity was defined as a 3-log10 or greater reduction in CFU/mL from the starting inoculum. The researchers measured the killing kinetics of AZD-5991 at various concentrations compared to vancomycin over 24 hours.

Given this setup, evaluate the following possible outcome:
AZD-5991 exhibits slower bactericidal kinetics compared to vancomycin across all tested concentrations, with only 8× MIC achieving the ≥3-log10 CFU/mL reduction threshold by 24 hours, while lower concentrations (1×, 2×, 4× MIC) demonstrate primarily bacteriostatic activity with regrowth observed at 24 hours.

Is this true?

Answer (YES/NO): NO